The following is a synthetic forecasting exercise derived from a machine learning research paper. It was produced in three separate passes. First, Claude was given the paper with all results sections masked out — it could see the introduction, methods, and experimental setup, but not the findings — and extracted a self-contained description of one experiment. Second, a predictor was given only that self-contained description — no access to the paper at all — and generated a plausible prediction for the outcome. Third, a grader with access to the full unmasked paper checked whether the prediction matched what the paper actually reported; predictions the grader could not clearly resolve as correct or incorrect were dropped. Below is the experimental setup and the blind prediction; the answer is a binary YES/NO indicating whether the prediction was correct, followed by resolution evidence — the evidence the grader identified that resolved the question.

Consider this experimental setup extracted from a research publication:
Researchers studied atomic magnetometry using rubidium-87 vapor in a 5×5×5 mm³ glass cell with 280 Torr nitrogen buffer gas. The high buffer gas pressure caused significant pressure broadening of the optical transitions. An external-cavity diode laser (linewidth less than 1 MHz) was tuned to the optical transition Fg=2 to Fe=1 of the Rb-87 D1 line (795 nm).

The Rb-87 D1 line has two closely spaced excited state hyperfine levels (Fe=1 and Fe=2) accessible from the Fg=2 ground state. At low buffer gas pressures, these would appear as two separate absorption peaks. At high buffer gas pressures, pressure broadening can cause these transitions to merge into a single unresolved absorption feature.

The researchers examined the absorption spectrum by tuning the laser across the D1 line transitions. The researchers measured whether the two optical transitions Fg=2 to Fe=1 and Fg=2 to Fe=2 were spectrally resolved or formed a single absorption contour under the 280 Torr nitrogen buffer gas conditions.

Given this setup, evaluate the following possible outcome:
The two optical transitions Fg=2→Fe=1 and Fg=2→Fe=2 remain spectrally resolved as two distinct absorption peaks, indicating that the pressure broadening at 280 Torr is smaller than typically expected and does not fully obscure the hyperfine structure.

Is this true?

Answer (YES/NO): NO